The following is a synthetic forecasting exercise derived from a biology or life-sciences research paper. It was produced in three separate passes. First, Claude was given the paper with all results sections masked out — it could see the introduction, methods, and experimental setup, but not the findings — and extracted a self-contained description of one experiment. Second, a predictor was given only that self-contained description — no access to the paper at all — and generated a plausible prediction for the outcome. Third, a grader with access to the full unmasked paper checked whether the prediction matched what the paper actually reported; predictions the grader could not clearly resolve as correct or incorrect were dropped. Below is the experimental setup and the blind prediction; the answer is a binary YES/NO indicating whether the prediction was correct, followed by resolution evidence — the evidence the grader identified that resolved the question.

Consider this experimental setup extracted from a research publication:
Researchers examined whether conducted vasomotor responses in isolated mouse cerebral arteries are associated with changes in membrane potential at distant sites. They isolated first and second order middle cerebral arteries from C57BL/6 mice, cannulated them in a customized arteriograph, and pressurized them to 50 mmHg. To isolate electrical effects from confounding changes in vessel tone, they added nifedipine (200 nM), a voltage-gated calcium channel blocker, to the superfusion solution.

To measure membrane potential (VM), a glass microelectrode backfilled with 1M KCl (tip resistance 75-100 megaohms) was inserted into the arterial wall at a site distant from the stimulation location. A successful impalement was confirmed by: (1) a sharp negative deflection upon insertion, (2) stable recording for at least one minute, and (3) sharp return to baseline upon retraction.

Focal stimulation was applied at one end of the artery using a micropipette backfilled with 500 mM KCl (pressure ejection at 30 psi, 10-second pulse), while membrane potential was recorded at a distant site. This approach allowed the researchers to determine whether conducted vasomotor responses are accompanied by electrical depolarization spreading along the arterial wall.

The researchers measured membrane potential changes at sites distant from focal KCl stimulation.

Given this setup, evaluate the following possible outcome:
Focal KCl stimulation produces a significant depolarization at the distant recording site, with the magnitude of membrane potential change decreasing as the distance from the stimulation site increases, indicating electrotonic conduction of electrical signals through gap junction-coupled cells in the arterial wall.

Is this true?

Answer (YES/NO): YES